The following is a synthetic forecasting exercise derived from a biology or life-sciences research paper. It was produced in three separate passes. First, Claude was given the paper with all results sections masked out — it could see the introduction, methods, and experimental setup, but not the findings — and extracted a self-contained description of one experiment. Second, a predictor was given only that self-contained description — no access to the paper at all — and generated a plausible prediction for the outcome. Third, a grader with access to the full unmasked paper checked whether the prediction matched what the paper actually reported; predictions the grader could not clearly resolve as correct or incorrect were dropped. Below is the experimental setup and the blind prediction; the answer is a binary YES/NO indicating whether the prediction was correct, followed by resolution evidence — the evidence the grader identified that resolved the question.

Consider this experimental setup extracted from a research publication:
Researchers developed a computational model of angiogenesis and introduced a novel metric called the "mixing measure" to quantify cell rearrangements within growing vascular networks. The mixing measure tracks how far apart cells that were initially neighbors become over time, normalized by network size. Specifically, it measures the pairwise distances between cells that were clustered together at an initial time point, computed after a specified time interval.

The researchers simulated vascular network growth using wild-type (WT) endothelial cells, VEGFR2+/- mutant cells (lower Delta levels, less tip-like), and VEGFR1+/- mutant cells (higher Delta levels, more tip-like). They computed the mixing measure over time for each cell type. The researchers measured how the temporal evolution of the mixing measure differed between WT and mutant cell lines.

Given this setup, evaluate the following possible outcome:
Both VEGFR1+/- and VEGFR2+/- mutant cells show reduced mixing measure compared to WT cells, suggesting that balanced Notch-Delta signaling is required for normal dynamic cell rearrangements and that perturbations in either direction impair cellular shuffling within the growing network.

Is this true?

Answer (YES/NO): YES